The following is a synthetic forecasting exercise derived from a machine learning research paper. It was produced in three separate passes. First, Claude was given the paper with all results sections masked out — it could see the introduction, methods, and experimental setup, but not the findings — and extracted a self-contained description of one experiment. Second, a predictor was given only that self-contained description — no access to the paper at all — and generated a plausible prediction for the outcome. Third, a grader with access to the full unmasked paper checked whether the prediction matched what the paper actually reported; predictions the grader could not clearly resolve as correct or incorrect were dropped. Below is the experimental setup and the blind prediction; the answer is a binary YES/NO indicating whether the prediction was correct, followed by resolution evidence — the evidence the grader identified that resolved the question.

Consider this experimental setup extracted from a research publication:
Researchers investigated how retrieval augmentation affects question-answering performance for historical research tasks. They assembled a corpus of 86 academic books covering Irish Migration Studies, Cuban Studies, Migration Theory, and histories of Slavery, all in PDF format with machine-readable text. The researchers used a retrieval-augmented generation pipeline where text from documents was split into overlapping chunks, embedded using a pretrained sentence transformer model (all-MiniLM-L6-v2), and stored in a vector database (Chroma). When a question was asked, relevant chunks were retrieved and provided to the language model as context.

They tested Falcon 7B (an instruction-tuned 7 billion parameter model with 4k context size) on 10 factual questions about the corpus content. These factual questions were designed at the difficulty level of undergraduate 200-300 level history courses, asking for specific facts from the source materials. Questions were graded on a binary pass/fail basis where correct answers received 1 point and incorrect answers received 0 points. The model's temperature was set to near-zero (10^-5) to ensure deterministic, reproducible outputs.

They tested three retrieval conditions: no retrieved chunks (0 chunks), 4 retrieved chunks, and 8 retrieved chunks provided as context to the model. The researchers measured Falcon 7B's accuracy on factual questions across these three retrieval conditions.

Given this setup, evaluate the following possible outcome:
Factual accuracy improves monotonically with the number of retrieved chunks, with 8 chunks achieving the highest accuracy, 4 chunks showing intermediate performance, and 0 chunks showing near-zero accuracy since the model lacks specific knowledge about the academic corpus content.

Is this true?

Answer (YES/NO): NO